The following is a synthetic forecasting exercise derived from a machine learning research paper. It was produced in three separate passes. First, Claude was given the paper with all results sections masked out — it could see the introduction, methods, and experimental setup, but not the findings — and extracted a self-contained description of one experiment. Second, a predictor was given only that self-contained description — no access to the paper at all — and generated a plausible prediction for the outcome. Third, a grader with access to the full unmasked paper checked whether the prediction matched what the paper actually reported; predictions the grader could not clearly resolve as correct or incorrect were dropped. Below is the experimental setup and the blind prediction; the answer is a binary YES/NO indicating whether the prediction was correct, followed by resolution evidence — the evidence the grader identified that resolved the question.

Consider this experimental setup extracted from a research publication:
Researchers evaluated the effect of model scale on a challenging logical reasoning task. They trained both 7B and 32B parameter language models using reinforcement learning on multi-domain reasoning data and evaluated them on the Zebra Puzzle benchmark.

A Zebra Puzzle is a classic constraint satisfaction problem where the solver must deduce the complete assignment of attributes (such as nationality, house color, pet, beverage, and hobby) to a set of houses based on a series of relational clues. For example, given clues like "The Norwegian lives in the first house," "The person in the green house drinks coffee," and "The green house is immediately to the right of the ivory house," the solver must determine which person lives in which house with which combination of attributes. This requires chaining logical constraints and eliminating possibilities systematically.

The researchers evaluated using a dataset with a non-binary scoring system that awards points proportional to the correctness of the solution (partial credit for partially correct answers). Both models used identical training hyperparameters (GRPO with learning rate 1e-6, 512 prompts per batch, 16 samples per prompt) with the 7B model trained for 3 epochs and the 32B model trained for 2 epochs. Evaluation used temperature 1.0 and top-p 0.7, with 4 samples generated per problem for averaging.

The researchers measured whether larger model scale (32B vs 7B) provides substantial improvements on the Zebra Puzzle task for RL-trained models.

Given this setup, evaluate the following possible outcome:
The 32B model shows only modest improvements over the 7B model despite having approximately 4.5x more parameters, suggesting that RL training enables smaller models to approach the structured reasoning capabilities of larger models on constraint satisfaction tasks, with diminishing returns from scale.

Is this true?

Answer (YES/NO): NO